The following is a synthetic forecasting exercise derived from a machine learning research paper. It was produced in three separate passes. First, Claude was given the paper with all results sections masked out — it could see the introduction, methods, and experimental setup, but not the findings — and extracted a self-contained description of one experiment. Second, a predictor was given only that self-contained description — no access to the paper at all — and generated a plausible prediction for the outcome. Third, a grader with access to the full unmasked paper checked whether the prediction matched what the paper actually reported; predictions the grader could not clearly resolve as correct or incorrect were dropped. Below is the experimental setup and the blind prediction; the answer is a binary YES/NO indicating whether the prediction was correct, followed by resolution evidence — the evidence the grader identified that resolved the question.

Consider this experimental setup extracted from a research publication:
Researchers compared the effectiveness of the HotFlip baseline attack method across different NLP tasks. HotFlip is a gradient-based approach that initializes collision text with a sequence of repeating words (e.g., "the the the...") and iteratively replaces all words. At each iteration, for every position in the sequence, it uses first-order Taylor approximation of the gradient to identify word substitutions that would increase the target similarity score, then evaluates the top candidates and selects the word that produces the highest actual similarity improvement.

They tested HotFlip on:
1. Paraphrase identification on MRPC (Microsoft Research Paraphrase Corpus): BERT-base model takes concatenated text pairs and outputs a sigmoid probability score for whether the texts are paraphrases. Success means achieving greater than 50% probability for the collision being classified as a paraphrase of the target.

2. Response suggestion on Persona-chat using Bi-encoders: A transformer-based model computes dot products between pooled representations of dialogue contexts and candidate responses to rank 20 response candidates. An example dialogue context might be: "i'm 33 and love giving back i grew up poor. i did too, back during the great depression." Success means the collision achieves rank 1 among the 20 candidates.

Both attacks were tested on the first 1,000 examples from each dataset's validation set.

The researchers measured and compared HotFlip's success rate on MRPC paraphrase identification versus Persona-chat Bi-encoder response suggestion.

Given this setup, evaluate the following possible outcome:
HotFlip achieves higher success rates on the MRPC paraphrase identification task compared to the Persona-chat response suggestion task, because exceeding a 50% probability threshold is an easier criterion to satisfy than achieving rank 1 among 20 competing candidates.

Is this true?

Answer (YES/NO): NO